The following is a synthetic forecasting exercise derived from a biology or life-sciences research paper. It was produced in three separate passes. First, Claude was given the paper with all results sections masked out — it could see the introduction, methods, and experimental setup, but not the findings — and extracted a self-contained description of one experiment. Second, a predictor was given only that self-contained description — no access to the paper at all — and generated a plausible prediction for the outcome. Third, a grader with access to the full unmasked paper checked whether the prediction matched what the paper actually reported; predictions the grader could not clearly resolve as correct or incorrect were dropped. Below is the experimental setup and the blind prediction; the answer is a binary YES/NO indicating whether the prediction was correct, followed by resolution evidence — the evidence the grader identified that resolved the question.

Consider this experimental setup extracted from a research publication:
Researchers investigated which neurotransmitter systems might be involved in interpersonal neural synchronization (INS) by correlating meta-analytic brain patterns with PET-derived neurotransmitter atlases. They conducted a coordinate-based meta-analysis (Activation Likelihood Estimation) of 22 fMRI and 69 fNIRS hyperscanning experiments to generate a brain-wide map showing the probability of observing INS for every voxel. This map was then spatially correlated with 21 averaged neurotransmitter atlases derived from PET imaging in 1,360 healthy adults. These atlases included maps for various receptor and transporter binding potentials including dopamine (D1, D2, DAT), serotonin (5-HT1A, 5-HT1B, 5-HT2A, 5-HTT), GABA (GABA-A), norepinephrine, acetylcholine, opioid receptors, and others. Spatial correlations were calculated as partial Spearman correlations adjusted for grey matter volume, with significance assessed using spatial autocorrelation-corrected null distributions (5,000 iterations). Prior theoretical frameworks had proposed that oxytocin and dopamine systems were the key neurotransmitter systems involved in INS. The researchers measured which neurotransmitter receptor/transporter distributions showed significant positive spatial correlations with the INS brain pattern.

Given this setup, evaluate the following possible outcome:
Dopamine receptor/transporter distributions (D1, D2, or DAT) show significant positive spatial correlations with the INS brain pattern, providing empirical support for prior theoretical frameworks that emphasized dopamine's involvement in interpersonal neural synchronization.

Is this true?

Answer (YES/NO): NO